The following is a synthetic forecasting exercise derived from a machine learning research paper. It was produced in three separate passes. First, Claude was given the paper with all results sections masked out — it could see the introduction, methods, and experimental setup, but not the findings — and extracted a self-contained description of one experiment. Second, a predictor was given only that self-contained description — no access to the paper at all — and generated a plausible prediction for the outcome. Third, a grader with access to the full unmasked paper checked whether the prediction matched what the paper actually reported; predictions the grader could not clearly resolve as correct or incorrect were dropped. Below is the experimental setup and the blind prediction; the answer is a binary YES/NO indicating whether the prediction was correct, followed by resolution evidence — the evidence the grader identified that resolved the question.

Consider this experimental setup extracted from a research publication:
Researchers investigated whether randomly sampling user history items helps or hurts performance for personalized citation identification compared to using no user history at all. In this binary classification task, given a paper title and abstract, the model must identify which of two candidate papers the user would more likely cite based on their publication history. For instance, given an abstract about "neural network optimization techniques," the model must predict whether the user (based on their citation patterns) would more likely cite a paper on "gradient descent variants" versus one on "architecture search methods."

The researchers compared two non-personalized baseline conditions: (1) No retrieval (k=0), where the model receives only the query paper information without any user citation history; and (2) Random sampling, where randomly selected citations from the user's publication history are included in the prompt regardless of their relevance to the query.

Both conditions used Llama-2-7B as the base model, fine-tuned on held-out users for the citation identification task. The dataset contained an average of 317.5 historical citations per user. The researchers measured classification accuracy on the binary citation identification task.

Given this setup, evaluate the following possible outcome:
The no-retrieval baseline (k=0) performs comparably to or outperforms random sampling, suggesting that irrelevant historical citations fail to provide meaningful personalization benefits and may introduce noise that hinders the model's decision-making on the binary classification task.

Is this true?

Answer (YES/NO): YES